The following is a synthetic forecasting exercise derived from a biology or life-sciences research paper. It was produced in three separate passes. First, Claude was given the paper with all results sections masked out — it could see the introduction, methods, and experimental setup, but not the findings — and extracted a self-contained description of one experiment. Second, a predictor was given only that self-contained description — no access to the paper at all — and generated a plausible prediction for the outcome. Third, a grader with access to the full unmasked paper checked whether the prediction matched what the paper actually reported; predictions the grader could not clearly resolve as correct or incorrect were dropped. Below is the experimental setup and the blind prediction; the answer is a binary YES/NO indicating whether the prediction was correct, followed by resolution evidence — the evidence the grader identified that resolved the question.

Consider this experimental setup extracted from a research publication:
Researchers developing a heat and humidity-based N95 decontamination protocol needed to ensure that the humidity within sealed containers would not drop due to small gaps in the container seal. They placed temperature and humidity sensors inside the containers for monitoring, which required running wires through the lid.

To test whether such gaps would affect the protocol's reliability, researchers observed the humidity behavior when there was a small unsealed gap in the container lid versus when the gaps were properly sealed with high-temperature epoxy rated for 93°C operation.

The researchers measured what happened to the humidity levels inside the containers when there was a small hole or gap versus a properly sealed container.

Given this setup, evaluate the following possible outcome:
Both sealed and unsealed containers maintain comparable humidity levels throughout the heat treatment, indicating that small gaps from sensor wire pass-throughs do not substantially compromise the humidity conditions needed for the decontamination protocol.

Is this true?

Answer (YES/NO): NO